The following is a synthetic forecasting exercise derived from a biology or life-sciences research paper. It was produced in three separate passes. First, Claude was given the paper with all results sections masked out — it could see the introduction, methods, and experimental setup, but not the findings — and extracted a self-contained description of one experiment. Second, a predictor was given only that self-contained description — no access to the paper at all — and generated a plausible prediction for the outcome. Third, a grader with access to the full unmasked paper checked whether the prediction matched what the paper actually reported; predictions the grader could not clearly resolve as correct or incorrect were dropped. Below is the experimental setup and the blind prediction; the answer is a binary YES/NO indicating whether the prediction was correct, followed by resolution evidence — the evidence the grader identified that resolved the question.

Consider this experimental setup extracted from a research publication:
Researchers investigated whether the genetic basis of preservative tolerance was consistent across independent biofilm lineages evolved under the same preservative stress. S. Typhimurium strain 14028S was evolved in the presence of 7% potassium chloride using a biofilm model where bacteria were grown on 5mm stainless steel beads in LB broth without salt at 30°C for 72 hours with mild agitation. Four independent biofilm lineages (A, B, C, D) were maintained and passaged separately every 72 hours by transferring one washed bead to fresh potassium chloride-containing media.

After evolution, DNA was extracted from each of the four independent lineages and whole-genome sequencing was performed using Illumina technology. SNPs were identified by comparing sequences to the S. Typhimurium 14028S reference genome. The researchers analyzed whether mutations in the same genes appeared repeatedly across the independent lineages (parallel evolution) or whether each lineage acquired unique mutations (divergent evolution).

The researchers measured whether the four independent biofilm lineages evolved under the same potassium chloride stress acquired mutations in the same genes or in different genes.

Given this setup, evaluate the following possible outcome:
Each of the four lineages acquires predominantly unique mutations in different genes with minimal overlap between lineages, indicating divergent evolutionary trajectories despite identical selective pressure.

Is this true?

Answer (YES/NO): NO